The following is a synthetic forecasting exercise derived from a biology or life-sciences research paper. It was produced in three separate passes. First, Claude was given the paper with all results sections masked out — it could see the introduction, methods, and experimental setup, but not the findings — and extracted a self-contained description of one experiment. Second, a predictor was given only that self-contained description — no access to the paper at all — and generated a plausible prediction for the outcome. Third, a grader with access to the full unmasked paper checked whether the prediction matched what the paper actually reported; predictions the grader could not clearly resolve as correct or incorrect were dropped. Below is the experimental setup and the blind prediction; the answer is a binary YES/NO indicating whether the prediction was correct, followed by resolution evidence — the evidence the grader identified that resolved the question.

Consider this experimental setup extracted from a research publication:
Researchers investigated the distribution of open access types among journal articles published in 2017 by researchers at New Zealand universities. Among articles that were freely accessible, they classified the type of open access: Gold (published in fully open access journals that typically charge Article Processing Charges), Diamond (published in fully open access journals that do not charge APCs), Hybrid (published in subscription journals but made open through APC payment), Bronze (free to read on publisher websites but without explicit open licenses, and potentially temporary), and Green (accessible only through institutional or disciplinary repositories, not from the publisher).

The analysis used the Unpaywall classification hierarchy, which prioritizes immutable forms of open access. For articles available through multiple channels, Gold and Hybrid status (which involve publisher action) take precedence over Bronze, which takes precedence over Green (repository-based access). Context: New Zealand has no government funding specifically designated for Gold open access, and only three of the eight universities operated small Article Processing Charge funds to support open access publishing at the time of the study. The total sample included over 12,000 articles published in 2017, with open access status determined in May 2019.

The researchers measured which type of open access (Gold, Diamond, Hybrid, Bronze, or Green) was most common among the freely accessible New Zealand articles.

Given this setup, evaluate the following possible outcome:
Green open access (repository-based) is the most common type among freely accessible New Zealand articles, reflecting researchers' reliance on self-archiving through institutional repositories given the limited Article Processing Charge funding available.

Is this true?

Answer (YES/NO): NO